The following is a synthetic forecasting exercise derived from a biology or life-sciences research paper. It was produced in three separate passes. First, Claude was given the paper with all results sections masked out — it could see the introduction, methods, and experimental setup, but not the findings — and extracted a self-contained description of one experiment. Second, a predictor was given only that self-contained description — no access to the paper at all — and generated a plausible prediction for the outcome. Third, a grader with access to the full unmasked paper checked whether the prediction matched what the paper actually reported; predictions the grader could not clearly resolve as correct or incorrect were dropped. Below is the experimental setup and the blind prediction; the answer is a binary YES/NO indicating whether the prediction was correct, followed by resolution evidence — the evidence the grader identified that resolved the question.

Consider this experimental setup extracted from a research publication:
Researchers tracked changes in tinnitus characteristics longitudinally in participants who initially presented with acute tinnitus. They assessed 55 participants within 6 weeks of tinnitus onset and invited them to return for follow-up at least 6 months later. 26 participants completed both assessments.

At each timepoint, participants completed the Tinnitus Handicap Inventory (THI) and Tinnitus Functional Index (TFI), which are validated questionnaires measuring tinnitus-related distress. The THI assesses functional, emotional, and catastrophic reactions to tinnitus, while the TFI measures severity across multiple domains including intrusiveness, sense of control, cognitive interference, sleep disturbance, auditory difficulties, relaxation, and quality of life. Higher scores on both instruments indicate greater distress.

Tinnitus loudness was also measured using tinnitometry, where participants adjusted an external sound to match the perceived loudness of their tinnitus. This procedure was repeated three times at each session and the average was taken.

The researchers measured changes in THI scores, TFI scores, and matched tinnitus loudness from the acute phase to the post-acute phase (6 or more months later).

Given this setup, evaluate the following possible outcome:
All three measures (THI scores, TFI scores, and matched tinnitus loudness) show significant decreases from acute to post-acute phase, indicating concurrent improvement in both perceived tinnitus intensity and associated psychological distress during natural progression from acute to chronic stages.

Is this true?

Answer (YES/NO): NO